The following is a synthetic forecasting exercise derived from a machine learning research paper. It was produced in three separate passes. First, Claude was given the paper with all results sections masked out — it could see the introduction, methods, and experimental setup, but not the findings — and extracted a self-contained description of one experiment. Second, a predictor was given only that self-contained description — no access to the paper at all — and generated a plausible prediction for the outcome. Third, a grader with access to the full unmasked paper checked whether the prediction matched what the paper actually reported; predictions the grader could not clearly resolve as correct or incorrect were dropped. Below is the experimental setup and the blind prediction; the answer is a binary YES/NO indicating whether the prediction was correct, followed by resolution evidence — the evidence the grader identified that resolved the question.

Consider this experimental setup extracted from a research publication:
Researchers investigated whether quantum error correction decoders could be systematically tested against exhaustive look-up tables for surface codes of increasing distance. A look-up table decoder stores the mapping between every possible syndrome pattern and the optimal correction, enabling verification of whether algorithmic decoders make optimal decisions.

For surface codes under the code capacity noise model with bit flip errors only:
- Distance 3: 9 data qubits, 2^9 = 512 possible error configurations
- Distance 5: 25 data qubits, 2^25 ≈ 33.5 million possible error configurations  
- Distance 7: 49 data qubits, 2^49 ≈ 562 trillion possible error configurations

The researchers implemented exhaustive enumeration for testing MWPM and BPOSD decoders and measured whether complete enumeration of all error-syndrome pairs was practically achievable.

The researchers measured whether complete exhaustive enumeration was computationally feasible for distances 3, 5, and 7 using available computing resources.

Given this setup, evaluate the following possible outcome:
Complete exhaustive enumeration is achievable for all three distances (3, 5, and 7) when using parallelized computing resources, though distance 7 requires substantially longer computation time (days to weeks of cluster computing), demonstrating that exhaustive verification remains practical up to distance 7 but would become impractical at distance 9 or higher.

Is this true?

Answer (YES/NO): YES